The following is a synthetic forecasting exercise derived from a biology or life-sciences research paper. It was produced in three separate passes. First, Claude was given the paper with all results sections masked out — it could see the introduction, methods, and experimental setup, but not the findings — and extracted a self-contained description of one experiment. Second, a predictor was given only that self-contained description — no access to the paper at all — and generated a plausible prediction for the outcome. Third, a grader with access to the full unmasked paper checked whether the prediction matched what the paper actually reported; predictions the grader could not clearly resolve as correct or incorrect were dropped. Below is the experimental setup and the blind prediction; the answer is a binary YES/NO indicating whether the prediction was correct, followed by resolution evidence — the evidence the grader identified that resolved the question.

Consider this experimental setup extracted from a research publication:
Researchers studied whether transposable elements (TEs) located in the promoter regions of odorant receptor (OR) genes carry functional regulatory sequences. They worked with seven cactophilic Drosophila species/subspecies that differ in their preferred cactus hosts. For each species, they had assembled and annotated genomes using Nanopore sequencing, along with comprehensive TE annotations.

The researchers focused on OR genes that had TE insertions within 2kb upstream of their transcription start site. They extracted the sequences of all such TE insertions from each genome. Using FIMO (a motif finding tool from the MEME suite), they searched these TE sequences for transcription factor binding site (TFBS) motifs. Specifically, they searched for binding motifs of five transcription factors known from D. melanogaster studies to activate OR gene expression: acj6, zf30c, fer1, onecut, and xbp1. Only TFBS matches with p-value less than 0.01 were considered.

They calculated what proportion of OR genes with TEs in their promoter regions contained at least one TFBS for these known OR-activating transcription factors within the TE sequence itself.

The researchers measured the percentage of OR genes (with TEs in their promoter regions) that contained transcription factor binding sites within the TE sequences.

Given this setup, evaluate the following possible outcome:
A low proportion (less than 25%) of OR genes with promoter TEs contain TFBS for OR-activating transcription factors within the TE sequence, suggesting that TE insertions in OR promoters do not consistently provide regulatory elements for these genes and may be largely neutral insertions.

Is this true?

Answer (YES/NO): NO